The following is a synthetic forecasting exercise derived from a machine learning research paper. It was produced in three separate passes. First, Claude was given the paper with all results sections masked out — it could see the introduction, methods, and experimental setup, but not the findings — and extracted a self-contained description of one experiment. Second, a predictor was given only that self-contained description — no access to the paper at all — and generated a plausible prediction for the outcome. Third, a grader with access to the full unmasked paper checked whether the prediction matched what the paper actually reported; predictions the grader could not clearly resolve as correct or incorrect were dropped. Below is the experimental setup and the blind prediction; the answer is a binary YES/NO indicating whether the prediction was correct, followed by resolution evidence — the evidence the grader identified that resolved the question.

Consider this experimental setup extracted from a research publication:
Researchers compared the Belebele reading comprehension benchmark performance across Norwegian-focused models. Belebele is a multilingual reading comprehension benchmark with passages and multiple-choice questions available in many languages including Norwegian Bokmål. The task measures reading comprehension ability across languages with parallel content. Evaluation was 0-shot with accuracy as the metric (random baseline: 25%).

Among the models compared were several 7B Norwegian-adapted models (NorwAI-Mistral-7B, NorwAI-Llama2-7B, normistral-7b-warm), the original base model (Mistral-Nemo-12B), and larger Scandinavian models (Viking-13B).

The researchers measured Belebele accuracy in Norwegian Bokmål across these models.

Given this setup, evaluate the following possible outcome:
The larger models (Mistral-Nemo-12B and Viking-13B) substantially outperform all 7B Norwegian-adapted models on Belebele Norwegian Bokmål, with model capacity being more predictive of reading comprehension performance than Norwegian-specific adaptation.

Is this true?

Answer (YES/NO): NO